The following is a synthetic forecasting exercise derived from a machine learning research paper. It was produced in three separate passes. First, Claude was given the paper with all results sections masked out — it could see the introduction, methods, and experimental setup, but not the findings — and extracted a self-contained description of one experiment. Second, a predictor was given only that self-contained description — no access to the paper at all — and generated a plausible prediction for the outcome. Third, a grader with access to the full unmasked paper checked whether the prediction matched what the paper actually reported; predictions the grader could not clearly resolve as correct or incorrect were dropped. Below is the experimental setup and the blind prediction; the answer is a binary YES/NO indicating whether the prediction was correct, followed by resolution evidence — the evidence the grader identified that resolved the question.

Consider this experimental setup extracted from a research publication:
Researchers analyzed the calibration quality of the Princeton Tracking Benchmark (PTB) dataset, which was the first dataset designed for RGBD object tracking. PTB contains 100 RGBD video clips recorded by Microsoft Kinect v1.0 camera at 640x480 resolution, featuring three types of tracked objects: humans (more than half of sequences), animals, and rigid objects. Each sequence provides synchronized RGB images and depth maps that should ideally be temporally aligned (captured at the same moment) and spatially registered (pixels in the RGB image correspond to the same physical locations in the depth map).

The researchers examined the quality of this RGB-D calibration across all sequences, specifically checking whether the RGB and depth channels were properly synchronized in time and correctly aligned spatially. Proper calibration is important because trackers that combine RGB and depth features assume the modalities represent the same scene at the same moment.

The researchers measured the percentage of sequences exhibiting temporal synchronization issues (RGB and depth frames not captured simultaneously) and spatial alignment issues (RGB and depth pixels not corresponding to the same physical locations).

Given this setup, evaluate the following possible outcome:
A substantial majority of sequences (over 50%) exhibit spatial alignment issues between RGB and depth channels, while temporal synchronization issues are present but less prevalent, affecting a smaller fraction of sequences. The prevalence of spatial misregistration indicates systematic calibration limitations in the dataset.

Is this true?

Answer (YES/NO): NO